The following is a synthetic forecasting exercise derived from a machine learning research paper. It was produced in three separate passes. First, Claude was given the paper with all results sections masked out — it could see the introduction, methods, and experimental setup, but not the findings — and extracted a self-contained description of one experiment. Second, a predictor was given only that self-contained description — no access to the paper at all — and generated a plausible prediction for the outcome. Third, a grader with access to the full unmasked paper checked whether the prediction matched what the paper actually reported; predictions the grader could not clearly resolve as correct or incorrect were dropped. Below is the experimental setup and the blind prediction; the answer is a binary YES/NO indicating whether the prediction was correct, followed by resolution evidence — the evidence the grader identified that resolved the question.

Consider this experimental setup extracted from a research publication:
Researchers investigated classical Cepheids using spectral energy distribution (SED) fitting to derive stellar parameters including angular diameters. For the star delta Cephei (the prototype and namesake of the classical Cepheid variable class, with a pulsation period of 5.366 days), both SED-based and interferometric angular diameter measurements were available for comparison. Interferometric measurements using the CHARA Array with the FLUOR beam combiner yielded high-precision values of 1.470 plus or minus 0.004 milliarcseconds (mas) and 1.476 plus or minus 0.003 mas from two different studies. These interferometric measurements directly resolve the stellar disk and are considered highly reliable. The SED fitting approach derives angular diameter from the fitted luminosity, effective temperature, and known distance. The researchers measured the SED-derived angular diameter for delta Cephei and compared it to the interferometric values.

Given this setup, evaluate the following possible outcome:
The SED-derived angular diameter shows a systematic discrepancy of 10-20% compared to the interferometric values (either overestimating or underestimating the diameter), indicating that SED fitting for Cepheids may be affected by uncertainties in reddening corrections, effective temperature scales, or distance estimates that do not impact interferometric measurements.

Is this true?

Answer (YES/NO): NO